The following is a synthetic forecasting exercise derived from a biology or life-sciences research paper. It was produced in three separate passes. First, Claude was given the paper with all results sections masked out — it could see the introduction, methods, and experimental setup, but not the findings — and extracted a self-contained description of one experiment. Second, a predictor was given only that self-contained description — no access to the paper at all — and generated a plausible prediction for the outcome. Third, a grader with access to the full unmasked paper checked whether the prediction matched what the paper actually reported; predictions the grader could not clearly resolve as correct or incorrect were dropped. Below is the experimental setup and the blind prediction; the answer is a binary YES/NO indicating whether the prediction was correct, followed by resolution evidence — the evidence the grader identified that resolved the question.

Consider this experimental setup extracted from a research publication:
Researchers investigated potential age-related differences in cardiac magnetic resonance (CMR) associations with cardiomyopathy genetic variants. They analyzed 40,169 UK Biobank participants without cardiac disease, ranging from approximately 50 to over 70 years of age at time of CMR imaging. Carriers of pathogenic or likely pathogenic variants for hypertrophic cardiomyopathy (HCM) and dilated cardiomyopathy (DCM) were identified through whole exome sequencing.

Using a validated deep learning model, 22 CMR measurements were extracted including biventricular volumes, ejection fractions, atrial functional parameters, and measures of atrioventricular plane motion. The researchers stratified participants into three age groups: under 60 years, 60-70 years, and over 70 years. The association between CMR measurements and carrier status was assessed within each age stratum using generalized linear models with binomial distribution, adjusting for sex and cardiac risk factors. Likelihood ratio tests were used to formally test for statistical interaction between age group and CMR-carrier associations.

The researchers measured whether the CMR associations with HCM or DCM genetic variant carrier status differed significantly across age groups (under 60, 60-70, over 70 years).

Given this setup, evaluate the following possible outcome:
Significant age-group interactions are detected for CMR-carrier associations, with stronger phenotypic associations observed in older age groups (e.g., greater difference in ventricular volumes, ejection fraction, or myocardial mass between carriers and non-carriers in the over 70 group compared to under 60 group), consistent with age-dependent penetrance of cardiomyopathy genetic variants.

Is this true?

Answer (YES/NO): NO